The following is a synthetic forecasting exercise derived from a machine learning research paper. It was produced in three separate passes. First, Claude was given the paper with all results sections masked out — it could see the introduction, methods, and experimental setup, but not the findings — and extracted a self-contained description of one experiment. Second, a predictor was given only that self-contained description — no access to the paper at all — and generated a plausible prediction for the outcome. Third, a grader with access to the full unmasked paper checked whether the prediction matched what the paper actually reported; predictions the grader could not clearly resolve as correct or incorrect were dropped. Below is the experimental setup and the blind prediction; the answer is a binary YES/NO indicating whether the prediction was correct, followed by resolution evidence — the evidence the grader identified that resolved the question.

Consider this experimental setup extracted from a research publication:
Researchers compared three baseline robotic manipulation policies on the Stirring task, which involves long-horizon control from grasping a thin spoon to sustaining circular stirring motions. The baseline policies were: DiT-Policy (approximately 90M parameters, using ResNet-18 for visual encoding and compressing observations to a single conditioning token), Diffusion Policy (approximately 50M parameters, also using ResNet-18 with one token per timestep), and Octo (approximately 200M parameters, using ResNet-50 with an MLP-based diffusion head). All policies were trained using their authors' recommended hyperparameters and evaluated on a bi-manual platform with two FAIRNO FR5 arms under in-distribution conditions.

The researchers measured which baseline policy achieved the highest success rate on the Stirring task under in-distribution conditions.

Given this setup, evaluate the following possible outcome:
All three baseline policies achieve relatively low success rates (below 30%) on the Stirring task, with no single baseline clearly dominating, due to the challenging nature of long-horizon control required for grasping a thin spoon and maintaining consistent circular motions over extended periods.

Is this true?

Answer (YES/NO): NO